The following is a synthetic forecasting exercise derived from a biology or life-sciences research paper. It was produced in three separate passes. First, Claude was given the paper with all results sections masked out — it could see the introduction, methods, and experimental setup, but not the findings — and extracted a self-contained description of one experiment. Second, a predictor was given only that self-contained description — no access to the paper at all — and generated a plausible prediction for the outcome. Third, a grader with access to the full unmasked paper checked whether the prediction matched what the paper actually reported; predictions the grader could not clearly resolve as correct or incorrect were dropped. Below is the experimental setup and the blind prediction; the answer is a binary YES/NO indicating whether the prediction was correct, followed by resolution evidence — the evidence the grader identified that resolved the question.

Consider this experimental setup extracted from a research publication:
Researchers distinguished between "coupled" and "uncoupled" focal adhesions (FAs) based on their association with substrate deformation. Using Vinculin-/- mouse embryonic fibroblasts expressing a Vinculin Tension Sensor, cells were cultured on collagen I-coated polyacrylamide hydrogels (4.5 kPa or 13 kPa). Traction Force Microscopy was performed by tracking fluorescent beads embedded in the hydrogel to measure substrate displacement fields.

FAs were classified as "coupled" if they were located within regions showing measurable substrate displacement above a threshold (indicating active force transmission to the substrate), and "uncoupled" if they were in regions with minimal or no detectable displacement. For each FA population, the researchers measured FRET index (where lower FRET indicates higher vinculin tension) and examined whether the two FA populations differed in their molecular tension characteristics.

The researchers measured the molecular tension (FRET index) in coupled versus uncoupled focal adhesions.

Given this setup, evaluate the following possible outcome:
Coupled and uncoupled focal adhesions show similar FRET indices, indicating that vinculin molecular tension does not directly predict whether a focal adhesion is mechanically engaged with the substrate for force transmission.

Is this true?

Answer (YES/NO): NO